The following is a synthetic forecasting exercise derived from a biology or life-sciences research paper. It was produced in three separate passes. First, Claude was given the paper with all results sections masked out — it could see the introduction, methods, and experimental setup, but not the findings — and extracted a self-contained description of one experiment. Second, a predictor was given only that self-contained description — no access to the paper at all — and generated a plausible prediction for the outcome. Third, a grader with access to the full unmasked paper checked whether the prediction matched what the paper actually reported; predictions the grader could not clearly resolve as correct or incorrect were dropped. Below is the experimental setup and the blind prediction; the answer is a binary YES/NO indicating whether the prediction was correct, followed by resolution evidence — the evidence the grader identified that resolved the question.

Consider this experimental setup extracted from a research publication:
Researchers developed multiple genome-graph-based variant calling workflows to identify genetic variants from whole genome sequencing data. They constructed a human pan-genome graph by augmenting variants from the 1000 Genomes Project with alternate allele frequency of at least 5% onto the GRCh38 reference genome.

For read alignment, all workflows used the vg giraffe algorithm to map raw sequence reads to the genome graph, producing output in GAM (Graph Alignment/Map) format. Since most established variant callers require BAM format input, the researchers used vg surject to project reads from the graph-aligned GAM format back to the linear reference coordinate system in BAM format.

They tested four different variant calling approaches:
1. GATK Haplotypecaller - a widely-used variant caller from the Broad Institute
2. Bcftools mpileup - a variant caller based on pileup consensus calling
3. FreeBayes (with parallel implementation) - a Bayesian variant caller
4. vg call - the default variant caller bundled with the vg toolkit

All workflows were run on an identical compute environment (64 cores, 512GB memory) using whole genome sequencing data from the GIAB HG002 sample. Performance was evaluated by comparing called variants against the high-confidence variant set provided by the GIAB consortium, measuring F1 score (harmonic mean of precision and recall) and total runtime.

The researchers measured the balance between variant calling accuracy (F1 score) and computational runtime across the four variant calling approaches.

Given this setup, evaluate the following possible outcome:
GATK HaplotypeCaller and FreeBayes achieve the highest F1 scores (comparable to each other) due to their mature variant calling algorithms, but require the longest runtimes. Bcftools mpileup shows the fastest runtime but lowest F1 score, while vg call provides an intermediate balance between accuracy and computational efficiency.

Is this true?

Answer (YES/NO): NO